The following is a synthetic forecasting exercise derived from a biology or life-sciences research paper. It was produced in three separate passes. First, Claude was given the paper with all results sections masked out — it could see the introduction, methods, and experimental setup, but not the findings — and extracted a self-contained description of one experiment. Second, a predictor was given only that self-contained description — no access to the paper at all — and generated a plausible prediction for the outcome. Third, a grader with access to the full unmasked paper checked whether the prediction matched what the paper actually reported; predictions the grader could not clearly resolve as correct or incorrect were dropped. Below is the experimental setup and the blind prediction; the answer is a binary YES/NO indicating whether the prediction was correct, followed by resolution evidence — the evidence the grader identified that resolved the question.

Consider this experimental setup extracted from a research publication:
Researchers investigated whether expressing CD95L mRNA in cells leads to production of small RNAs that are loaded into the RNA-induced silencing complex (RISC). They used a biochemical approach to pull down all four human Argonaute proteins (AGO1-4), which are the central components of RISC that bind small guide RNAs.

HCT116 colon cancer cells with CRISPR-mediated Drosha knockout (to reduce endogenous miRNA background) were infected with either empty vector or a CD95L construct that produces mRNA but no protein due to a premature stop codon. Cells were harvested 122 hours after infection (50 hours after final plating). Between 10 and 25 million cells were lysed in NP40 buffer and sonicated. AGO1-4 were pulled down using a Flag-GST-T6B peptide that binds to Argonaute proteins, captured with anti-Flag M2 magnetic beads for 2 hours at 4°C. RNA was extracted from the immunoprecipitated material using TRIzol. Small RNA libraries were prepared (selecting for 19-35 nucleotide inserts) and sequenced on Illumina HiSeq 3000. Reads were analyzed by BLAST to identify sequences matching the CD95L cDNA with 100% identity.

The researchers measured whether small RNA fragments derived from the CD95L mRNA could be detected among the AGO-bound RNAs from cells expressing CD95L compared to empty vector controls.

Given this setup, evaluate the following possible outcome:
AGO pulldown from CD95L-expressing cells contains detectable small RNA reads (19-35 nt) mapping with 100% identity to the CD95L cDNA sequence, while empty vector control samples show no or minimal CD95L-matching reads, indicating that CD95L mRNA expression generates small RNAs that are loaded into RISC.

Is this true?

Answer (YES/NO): YES